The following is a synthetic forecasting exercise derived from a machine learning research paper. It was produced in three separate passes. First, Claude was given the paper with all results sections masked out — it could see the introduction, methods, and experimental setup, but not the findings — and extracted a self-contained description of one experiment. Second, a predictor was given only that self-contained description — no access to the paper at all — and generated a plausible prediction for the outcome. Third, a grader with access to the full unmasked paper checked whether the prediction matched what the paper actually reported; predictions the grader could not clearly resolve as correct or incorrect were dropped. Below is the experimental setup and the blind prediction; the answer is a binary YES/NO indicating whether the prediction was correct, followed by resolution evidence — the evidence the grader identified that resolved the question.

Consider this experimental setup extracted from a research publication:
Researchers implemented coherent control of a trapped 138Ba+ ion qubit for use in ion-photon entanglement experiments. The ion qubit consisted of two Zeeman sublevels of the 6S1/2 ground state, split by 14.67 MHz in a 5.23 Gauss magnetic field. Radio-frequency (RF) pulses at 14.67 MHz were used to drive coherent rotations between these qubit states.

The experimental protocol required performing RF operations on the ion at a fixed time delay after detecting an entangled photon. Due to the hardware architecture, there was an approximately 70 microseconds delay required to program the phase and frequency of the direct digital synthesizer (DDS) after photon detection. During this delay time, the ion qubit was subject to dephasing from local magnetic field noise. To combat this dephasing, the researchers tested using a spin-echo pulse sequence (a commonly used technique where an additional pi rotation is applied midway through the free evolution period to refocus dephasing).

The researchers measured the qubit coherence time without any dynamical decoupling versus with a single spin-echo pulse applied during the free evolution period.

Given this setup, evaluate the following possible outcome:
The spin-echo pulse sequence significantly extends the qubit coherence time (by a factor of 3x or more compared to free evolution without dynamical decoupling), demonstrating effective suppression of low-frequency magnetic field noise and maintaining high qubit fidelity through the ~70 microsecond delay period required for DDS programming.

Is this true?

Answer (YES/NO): YES